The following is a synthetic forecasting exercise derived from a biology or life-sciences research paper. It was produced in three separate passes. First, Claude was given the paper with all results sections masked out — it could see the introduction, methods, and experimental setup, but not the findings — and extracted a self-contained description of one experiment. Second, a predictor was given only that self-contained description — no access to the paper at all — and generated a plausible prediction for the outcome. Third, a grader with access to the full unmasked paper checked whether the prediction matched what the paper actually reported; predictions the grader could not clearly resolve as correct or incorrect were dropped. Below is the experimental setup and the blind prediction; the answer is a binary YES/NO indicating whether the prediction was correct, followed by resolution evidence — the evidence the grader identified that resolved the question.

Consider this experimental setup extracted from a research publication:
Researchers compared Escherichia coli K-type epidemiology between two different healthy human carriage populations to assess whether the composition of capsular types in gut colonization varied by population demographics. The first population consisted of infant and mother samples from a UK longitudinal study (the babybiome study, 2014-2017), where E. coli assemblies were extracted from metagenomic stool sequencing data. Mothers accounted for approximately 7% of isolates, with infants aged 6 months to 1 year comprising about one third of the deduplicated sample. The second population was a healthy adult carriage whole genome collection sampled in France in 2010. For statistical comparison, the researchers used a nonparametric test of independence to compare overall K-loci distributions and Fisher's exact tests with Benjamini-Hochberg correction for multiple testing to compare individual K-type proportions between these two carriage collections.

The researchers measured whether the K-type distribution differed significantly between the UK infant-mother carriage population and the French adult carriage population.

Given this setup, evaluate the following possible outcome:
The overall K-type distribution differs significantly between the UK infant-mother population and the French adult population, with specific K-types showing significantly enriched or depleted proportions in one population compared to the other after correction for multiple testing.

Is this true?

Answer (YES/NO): NO